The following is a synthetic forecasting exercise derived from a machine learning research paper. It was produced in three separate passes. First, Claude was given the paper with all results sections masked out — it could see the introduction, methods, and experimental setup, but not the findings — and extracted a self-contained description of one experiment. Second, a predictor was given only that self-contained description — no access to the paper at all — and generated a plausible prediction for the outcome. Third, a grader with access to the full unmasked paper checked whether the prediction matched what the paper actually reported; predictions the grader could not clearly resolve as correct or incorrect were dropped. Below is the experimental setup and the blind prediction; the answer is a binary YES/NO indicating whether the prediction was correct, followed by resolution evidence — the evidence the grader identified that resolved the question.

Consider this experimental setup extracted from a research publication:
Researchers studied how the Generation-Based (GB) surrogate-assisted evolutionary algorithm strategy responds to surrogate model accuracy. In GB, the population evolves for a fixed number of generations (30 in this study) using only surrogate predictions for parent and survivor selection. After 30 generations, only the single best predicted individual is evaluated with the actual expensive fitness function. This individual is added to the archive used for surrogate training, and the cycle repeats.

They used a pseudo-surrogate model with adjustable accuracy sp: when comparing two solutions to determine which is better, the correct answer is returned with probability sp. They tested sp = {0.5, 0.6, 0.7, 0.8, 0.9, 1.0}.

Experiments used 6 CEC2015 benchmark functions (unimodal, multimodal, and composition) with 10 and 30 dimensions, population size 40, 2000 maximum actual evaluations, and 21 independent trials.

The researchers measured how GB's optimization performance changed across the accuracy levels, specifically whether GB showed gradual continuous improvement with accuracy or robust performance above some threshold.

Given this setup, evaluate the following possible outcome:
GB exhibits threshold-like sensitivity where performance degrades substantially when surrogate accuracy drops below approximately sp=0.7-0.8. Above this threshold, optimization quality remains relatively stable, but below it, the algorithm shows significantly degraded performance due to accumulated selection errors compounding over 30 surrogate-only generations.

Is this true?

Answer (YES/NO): NO